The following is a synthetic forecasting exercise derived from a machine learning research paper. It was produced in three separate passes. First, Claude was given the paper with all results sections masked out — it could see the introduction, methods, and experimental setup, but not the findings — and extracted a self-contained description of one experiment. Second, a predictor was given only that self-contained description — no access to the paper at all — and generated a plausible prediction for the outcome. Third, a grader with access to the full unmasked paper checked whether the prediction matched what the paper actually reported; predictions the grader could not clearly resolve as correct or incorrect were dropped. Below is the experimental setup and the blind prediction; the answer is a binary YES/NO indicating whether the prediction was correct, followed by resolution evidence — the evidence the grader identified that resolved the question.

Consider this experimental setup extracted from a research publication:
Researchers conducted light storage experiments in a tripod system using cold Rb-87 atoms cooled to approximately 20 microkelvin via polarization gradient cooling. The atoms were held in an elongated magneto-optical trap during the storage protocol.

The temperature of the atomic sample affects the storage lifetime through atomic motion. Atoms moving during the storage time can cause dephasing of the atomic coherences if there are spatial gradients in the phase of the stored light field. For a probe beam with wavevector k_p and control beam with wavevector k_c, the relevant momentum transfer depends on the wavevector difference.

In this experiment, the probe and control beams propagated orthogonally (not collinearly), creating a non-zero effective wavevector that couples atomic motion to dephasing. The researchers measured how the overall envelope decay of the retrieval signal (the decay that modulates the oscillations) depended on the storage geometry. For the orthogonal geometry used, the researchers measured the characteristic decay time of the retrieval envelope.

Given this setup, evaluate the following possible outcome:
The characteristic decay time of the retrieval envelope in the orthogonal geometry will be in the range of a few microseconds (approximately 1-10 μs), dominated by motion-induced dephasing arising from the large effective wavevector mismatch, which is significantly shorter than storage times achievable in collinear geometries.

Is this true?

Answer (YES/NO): NO